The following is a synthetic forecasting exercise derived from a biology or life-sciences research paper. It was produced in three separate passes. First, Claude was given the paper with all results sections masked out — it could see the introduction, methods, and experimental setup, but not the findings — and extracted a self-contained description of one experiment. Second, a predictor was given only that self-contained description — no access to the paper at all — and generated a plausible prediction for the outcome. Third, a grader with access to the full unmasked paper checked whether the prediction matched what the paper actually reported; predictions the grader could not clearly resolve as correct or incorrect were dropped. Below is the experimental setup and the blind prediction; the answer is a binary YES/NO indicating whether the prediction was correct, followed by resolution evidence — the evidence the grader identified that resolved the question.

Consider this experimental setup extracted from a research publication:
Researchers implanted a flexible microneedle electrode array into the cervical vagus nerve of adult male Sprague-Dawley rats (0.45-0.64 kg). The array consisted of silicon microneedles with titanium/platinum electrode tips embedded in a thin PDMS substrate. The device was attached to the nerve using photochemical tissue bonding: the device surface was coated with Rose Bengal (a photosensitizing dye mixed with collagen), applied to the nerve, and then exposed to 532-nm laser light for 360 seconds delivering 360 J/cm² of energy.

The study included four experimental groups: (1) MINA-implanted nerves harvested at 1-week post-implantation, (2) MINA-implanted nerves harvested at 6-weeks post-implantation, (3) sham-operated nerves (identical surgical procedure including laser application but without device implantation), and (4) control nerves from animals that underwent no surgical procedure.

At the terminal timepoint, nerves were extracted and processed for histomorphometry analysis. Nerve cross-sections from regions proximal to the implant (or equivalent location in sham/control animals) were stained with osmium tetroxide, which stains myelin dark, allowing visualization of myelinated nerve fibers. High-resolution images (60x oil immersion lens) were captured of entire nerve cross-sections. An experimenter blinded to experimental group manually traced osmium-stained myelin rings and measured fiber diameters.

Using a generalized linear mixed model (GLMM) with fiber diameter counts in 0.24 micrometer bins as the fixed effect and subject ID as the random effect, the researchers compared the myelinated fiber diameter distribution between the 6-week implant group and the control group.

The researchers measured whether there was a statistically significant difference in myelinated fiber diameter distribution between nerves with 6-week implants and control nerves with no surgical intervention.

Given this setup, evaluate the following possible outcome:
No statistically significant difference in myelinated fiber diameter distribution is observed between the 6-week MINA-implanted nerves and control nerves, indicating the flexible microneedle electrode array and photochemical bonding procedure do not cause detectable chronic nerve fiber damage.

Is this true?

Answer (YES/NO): YES